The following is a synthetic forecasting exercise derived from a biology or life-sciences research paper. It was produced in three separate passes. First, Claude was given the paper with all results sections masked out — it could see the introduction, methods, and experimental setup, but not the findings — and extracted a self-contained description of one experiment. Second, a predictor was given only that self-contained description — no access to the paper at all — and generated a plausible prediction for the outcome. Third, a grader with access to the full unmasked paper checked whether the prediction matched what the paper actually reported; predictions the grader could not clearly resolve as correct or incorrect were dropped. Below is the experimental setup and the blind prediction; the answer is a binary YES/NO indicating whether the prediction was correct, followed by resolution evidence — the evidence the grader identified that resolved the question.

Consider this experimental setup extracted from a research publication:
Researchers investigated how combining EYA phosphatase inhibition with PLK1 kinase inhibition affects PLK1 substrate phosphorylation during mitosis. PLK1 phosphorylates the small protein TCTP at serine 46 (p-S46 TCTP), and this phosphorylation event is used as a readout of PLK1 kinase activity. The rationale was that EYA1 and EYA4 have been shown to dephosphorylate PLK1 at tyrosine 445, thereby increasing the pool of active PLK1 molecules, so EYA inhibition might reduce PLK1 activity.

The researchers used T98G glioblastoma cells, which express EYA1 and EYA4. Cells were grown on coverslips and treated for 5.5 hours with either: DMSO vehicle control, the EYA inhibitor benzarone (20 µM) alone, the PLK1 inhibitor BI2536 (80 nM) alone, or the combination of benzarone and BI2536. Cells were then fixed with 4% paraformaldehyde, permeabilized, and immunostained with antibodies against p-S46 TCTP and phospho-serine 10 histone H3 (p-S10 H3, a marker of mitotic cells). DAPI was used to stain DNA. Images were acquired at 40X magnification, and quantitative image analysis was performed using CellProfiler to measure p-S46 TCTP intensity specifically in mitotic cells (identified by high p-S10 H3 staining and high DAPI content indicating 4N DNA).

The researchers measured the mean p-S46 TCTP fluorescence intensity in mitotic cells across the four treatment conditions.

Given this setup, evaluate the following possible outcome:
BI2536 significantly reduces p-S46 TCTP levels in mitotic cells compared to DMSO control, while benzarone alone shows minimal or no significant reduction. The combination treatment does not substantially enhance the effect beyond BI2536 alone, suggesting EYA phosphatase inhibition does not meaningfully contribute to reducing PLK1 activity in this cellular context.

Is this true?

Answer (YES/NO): NO